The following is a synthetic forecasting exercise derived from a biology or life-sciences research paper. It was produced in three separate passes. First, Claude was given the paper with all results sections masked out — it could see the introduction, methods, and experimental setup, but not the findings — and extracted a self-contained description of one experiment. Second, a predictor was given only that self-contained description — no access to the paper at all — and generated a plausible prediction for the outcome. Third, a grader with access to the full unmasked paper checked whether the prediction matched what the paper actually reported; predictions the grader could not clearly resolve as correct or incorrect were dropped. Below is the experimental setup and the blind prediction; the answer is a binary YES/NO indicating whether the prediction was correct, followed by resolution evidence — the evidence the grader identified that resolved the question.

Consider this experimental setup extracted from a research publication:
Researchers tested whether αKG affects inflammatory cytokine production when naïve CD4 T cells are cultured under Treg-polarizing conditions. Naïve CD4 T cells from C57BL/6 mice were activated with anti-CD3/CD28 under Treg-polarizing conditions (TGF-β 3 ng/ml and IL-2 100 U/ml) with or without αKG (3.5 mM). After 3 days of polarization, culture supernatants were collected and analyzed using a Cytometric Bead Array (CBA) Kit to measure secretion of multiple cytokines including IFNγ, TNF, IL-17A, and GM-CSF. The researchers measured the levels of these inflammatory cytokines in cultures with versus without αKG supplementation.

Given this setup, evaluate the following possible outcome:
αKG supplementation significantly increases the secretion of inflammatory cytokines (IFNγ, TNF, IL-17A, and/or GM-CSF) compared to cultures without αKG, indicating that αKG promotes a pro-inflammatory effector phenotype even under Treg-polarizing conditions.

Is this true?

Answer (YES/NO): YES